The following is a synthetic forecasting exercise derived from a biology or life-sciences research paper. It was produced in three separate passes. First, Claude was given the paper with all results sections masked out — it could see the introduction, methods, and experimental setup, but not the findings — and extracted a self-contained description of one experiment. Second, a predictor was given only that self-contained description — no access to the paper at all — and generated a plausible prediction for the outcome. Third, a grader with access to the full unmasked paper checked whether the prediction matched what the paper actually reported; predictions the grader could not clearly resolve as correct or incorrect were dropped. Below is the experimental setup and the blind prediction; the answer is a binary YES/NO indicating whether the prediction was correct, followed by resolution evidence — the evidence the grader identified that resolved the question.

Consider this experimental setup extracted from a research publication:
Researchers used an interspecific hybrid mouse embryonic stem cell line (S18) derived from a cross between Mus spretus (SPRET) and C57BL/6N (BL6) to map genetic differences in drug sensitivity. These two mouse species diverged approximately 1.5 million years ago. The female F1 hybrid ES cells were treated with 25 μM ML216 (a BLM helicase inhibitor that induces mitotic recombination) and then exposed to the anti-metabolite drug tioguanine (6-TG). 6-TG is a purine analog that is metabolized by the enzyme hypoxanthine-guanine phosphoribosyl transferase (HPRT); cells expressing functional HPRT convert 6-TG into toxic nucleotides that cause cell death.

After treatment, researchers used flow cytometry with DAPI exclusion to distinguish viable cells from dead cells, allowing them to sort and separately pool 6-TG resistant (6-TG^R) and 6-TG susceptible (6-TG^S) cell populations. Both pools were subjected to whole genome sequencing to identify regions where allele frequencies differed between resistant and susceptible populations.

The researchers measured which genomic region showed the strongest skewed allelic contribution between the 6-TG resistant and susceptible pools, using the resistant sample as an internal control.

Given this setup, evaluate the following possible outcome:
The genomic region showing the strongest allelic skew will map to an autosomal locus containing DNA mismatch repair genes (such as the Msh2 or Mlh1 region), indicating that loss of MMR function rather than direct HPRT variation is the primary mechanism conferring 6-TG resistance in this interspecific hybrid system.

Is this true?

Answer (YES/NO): NO